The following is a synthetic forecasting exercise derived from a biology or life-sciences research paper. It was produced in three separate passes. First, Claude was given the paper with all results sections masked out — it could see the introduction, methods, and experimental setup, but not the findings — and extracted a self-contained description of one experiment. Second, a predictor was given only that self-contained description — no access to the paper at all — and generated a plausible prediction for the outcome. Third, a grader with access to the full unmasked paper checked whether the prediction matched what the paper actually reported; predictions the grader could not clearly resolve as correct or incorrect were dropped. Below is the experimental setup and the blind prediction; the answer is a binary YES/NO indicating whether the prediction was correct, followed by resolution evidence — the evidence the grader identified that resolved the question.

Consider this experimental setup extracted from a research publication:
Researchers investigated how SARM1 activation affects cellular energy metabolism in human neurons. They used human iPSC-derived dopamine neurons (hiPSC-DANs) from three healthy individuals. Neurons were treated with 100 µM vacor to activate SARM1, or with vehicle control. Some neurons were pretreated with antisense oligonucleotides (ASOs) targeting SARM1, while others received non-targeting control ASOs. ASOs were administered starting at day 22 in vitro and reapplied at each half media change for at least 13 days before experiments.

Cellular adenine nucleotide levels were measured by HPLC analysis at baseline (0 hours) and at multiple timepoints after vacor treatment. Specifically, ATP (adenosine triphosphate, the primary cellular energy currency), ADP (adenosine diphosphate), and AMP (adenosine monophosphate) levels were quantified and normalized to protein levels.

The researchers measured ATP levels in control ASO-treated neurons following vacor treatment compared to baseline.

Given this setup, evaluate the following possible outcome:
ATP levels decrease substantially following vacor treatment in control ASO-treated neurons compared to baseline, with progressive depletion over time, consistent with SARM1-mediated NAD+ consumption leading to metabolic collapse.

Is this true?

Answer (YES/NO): YES